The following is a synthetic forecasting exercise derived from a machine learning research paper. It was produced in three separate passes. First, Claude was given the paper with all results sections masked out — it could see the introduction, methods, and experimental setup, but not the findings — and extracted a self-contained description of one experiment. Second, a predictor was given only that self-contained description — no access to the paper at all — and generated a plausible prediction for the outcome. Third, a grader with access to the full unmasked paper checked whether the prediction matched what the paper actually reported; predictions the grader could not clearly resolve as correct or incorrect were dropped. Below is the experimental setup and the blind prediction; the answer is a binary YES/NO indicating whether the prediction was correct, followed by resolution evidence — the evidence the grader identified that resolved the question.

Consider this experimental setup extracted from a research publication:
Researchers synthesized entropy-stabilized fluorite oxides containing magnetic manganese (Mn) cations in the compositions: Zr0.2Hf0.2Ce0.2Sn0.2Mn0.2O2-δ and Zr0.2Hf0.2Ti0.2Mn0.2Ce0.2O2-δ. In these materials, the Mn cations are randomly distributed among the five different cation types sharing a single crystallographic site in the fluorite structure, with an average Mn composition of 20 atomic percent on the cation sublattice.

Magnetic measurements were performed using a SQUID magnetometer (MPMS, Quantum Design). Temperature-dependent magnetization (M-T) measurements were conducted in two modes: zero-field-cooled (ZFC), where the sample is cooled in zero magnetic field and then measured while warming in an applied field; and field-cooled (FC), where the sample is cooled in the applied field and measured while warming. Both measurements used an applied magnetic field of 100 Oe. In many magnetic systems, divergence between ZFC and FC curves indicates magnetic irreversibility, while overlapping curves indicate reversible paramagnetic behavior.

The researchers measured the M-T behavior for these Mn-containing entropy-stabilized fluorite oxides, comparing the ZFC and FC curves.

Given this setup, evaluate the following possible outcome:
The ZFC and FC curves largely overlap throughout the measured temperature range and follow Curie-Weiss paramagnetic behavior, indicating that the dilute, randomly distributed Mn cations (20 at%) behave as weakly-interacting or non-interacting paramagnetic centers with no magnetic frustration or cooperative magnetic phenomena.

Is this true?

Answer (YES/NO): NO